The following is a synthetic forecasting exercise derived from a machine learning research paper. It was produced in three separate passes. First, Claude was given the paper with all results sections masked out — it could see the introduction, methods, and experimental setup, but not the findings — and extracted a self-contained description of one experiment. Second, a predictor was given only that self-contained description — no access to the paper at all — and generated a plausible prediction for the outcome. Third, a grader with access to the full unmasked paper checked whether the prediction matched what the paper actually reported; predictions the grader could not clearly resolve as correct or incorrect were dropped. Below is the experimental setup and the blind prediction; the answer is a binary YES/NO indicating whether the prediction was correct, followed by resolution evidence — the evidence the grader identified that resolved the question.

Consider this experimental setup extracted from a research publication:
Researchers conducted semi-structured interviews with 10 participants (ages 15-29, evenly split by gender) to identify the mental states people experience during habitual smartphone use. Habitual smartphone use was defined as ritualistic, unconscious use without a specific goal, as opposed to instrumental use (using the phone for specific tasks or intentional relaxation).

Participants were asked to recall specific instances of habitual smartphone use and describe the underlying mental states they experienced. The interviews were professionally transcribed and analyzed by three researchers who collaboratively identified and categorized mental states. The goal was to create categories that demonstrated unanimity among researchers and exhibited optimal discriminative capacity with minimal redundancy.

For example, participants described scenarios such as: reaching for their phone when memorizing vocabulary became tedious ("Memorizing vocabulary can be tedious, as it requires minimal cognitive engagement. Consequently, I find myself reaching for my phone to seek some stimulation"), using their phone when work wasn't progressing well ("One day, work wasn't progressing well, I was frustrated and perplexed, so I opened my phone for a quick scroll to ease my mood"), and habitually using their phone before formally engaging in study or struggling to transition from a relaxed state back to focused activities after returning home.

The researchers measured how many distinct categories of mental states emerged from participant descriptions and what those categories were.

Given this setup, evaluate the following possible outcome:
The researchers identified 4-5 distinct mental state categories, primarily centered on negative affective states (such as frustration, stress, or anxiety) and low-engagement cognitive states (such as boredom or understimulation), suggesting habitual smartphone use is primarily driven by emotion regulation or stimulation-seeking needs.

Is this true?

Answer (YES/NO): NO